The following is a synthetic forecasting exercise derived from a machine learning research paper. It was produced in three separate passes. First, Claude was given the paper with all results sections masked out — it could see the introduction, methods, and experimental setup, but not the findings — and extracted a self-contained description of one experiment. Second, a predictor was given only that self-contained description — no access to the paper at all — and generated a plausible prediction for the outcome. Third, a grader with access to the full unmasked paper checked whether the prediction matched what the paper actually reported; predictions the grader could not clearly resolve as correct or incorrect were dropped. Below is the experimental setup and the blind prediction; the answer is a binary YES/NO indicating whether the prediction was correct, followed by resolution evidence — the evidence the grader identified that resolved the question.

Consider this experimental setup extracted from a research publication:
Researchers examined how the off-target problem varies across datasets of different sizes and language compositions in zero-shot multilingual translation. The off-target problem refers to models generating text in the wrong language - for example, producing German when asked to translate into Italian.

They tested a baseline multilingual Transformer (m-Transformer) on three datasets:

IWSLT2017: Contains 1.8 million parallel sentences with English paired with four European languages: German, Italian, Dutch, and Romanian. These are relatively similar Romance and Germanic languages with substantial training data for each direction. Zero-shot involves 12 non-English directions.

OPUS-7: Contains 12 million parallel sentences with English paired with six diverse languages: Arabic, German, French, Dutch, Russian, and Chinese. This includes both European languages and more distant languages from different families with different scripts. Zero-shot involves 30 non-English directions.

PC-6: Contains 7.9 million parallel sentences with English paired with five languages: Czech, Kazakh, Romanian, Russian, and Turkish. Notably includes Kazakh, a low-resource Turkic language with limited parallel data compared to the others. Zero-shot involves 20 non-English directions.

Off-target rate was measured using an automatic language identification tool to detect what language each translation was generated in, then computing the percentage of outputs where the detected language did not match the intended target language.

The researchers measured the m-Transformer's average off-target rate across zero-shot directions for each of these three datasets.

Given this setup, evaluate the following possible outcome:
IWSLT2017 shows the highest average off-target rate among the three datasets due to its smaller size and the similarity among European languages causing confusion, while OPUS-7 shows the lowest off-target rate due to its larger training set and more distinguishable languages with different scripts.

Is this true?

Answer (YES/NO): NO